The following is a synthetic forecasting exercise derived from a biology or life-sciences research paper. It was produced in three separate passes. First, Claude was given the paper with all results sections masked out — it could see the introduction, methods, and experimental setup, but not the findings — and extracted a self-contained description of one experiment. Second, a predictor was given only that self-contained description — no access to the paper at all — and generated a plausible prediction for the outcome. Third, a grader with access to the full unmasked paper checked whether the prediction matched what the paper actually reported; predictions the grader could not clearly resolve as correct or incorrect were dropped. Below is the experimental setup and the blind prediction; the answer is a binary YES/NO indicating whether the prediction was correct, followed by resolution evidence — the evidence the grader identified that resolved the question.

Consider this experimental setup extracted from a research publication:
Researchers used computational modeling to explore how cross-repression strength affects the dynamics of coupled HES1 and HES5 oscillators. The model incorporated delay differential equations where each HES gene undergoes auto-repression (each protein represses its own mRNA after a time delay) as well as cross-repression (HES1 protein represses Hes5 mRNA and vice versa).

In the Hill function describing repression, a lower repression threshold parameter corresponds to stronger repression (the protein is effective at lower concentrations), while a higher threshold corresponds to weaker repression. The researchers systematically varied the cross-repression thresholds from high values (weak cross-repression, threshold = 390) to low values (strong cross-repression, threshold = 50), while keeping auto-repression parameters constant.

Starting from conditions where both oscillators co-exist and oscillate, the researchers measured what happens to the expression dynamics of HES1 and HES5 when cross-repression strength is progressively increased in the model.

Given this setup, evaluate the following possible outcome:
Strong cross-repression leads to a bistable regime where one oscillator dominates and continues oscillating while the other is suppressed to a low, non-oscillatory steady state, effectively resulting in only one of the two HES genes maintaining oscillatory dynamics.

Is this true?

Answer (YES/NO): NO